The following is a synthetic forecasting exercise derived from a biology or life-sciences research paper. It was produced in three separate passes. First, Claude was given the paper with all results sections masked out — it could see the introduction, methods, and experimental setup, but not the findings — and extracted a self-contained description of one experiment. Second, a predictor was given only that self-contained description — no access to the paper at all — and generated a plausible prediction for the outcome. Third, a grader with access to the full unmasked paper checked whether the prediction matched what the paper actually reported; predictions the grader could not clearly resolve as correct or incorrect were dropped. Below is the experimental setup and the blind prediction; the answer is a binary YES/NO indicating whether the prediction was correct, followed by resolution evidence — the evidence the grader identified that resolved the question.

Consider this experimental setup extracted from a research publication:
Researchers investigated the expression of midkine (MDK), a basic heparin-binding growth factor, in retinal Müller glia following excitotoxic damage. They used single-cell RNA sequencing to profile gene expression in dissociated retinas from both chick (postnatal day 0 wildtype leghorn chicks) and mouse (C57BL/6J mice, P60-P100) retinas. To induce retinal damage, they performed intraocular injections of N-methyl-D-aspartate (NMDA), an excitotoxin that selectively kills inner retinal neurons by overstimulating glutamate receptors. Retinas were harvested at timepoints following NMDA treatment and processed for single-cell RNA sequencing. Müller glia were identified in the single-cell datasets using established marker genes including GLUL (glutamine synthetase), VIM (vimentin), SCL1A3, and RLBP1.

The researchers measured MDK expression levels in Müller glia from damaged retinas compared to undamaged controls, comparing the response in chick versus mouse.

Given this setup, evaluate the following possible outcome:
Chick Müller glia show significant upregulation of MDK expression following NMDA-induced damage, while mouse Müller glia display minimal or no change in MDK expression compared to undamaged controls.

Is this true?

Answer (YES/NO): NO